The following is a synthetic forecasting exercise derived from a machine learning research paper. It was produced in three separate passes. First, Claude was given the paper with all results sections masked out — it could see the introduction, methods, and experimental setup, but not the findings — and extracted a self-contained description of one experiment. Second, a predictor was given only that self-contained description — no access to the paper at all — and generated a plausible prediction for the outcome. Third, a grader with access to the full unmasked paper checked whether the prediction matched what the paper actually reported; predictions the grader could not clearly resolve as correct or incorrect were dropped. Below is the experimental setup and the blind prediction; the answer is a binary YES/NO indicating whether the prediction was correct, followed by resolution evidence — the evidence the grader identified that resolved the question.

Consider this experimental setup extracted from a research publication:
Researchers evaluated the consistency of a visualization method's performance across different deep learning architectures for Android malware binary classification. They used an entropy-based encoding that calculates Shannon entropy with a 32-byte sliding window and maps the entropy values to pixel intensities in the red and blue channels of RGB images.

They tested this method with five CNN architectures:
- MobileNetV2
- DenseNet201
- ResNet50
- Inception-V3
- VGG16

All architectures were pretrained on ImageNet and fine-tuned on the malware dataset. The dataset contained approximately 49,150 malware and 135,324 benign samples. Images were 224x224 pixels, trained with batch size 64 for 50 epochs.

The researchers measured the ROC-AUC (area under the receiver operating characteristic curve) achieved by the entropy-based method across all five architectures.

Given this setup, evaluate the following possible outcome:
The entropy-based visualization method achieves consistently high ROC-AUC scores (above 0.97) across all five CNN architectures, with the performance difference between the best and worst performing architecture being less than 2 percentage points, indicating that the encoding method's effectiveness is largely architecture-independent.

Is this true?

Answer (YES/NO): YES